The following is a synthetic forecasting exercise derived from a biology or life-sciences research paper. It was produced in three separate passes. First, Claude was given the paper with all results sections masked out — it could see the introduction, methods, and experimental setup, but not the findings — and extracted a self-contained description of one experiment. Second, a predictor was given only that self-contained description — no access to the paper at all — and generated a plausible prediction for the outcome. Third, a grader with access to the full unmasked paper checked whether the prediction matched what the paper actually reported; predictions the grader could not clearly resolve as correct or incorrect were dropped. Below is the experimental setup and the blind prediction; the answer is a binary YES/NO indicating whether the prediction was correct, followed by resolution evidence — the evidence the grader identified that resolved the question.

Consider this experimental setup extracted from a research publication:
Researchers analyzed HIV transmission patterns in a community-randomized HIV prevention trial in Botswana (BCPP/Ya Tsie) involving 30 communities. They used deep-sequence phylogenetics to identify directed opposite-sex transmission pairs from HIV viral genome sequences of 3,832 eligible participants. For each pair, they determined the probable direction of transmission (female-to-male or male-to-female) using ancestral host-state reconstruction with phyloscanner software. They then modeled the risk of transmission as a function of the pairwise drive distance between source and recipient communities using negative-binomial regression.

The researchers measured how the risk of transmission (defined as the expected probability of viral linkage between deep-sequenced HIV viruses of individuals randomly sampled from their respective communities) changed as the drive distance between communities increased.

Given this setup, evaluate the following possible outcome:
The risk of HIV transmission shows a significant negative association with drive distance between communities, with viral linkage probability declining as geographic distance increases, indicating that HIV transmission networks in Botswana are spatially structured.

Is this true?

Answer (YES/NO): YES